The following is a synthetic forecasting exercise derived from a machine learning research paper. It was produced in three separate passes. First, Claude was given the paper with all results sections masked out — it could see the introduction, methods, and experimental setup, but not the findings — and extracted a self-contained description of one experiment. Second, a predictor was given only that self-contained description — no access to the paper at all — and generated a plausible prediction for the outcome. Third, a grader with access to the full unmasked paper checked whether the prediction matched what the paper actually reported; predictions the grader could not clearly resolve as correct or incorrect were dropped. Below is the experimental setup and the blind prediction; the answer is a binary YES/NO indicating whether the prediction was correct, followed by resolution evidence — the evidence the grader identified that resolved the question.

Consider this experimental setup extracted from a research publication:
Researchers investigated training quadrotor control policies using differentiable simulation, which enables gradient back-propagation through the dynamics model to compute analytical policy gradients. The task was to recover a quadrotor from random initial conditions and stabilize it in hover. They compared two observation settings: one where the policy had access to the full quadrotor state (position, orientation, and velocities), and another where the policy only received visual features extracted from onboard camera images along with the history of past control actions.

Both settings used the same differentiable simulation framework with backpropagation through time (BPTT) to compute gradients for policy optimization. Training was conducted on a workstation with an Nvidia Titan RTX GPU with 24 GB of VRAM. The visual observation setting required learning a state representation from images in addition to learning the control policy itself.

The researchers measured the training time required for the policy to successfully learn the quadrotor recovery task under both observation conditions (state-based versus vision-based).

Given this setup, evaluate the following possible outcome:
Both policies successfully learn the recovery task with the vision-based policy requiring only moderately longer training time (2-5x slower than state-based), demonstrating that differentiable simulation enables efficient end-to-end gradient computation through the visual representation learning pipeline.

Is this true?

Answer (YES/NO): NO